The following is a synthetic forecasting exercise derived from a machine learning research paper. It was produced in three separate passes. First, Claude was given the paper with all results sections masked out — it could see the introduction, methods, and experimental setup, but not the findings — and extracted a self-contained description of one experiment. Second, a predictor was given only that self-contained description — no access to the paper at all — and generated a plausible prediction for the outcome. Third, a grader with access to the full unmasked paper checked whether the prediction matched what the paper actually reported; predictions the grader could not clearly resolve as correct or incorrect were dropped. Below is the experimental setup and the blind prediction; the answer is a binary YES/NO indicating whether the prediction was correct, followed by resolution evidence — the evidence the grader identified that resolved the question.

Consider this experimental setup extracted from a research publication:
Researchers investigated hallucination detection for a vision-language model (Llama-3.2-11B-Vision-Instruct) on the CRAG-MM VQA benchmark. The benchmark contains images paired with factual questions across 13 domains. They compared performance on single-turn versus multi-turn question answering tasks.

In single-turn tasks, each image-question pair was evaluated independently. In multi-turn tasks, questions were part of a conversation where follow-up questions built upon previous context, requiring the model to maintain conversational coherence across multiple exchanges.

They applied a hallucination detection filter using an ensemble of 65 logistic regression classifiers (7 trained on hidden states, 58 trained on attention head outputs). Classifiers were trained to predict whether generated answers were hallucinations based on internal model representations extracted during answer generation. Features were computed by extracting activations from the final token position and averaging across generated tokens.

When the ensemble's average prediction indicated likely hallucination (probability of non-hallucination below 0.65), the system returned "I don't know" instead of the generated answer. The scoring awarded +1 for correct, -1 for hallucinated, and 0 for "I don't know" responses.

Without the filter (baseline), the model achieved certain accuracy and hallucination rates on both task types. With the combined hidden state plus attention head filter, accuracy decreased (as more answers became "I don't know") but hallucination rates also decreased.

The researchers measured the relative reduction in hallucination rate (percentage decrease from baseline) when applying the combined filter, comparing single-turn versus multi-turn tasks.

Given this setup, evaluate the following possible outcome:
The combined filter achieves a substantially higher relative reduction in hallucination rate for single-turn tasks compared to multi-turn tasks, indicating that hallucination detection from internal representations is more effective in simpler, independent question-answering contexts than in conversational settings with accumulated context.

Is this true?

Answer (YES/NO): YES